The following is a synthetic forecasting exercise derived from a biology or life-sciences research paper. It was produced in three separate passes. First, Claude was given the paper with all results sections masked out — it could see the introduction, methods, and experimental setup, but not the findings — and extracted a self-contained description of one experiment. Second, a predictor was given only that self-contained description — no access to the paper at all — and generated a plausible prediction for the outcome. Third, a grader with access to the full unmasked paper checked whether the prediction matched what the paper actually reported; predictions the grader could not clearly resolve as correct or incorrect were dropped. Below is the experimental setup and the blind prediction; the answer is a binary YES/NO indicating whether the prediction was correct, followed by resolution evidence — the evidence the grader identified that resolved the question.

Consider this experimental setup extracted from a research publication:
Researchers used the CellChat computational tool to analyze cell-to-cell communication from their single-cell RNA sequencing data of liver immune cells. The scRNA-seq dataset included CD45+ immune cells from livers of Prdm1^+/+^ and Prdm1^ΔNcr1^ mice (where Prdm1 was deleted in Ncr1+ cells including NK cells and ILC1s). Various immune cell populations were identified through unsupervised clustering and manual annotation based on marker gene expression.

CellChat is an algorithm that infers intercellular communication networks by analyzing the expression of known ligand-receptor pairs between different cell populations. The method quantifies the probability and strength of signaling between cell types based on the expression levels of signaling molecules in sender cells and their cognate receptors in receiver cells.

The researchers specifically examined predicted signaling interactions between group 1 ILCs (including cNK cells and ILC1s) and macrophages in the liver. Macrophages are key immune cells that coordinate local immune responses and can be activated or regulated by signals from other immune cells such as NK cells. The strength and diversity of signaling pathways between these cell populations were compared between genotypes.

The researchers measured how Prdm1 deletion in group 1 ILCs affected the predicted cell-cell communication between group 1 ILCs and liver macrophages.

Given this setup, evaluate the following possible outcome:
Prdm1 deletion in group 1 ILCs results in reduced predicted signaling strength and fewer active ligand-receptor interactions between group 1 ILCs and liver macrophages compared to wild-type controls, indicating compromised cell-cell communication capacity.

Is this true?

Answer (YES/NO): YES